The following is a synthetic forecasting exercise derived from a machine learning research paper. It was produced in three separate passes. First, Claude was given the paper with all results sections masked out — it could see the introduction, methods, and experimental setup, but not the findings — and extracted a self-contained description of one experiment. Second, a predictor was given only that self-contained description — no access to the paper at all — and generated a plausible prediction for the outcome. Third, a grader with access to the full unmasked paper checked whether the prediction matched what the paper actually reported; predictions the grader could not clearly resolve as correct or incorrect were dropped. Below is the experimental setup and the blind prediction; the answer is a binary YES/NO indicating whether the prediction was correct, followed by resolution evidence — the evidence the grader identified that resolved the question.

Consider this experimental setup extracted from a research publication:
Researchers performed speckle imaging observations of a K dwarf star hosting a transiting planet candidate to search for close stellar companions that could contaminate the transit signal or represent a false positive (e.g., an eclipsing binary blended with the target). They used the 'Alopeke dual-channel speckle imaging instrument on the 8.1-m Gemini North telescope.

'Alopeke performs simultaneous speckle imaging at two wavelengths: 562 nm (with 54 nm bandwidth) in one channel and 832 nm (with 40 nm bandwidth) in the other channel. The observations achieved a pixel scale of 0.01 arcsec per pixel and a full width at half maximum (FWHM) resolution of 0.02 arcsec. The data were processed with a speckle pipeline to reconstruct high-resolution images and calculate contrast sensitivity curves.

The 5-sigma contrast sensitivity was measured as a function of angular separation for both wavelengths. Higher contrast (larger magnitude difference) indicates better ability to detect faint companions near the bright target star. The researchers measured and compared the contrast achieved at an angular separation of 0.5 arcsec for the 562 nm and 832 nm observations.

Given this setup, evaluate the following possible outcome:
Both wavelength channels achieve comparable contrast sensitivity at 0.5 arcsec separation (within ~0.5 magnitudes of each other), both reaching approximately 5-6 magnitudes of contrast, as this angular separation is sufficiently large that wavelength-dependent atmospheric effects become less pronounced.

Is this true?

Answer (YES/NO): NO